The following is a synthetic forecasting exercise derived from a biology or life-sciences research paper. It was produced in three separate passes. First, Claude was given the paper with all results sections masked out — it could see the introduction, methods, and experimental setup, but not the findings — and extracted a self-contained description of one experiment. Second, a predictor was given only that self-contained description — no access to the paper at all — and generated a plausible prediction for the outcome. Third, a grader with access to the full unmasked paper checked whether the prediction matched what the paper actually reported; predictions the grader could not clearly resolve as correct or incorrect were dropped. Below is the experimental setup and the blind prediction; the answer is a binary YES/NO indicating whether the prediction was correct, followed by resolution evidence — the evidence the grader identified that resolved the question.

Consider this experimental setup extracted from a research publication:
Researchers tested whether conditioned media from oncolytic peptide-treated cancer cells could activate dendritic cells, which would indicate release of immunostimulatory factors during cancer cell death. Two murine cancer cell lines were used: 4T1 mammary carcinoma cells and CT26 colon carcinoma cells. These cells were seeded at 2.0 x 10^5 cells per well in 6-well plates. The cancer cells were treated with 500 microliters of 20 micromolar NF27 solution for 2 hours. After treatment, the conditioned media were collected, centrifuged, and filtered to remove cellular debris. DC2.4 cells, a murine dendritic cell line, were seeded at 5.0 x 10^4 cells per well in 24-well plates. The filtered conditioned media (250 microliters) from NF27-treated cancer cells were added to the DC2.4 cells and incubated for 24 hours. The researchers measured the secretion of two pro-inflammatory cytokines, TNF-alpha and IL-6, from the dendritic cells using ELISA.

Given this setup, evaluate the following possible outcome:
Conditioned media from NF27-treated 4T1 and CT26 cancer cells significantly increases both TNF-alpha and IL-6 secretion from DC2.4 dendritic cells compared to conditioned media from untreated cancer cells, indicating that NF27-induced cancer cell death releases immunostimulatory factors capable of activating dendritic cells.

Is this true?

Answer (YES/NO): YES